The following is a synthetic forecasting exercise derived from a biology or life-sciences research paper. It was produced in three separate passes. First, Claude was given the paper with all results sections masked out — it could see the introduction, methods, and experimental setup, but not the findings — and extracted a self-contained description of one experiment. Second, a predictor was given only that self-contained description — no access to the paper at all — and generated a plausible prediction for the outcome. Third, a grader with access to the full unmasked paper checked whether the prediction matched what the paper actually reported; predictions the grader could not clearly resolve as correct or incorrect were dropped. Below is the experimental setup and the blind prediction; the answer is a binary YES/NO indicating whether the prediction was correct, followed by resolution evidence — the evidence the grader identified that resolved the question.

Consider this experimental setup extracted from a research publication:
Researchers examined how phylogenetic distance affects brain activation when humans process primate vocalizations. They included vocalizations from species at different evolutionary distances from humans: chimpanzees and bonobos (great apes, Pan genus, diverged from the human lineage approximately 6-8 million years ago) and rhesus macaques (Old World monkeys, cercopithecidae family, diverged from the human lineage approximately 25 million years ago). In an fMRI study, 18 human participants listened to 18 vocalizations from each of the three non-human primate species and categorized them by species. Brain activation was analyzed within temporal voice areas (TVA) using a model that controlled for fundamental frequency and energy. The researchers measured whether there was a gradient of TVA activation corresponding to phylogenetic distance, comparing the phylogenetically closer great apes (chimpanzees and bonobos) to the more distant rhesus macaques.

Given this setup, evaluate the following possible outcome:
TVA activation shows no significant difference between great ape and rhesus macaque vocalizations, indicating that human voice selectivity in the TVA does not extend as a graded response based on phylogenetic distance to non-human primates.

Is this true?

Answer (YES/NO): NO